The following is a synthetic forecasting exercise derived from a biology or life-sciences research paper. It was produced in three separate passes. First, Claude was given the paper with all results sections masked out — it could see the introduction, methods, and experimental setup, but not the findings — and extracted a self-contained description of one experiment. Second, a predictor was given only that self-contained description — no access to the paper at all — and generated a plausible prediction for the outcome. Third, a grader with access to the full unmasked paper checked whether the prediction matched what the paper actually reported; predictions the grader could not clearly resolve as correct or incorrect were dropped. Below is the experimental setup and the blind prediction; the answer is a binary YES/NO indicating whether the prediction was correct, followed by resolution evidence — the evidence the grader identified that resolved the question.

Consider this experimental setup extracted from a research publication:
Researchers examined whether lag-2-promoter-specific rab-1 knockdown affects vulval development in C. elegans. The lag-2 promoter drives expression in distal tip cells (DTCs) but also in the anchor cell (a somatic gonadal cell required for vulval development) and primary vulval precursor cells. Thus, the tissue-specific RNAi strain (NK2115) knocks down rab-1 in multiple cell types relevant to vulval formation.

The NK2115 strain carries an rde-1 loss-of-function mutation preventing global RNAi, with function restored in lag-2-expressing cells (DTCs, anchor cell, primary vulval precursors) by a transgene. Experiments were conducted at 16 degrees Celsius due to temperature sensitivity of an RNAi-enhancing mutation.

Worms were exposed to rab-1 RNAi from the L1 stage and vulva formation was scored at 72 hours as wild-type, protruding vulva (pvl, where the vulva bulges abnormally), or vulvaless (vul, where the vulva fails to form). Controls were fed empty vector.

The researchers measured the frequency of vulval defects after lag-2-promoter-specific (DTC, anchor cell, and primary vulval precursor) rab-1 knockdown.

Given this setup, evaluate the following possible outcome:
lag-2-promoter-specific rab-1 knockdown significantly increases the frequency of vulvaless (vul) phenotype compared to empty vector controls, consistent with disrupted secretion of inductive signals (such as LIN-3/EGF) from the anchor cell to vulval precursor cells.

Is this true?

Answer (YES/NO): NO